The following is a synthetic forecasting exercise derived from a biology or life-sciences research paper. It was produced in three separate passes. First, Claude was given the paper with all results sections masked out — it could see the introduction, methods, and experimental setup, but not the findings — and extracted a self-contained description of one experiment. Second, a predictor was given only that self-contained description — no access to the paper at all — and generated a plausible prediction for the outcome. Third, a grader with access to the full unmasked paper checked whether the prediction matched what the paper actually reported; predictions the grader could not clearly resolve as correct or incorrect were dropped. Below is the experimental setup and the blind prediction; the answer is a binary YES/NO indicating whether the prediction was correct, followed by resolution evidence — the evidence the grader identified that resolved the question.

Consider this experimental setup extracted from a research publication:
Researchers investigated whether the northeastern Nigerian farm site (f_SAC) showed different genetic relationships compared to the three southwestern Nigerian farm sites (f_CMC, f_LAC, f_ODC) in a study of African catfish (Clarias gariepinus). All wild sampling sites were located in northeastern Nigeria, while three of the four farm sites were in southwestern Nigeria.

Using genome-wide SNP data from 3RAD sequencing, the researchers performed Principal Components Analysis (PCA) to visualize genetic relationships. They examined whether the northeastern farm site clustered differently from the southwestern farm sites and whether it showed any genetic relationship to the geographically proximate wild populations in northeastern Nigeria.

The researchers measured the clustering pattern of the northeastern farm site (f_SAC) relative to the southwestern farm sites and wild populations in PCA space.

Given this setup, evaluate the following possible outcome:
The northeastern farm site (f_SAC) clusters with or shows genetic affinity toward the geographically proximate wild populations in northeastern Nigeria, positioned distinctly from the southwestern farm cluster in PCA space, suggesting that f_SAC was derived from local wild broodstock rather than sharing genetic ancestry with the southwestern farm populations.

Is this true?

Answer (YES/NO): NO